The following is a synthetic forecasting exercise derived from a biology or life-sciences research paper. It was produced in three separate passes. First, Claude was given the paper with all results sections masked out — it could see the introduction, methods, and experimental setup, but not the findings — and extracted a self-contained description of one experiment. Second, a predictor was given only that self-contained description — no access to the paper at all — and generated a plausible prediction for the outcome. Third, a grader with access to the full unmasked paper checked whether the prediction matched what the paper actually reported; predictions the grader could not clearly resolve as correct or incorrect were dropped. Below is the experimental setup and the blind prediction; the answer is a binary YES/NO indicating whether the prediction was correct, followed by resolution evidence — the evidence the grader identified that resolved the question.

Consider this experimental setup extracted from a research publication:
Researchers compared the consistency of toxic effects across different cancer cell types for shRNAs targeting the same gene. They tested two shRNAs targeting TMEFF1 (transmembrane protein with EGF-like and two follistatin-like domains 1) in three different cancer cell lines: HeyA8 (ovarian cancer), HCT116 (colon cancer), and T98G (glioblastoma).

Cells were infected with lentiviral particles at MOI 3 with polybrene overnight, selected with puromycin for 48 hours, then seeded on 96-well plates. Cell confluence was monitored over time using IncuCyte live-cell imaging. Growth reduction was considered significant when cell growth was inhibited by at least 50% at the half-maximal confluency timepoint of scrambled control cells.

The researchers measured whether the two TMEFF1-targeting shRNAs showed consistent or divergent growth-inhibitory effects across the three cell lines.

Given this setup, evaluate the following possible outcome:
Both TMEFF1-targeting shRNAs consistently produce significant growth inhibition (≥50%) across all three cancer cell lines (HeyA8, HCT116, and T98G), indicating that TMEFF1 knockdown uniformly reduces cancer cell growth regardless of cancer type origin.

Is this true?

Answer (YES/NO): YES